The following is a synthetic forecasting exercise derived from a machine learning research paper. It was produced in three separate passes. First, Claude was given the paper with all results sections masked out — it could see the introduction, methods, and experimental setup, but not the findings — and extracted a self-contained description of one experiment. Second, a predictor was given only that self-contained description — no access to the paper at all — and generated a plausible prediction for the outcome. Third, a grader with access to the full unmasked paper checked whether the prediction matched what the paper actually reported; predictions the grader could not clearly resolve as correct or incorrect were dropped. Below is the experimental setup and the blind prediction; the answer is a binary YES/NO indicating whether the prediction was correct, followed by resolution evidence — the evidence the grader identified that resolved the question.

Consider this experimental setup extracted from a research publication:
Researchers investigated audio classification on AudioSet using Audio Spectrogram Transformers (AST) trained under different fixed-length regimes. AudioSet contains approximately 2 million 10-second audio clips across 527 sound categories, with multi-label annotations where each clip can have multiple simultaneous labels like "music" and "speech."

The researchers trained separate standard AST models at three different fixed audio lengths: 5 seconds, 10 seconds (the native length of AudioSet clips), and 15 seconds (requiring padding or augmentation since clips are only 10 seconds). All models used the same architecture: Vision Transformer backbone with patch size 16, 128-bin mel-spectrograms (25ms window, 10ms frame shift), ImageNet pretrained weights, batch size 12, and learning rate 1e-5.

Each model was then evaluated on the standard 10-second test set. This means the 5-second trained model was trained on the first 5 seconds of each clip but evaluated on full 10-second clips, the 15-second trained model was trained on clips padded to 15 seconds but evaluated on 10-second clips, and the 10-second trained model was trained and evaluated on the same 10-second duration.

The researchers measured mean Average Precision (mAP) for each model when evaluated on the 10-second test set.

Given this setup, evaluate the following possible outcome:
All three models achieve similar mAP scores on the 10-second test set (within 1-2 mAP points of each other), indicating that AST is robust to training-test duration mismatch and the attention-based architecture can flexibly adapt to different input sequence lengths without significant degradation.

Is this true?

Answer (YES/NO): NO